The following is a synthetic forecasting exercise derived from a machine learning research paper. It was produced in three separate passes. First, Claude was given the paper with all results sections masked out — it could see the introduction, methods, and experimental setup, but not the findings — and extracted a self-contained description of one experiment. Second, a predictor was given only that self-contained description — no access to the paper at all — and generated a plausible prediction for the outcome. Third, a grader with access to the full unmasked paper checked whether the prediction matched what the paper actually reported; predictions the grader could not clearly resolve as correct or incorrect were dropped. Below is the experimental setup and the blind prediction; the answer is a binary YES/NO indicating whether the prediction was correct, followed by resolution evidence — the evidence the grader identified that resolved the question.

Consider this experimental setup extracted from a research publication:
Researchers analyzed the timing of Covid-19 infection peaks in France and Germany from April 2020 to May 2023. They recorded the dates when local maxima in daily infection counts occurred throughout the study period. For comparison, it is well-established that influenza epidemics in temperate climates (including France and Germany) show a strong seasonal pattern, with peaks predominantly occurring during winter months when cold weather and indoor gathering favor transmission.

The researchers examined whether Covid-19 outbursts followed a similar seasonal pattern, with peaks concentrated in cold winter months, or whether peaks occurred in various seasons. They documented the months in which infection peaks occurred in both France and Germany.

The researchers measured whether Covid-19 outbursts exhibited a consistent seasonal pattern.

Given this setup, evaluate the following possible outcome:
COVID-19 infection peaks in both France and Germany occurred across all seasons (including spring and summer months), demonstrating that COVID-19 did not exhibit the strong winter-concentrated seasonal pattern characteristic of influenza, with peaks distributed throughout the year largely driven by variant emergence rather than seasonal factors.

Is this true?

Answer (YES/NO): YES